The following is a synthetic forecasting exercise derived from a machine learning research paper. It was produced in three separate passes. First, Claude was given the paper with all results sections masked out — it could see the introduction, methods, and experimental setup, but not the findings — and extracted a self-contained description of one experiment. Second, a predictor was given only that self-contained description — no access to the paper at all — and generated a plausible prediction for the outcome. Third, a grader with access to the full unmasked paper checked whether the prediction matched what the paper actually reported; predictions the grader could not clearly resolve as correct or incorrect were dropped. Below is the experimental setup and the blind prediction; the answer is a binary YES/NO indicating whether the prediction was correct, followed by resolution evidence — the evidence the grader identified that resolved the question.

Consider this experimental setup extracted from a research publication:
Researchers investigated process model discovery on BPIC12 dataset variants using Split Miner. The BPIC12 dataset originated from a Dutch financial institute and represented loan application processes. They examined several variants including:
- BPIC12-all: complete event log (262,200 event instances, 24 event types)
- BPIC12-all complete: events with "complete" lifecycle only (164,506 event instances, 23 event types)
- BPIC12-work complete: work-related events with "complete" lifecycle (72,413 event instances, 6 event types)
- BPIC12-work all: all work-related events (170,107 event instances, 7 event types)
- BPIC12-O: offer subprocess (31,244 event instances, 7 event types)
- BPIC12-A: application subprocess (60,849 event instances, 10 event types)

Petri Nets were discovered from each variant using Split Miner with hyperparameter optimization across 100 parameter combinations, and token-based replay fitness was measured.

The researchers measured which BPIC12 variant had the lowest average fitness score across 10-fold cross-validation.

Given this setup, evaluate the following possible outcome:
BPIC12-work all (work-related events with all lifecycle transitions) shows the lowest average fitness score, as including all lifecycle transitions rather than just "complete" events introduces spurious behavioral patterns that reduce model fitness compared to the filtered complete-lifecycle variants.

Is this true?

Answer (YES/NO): NO